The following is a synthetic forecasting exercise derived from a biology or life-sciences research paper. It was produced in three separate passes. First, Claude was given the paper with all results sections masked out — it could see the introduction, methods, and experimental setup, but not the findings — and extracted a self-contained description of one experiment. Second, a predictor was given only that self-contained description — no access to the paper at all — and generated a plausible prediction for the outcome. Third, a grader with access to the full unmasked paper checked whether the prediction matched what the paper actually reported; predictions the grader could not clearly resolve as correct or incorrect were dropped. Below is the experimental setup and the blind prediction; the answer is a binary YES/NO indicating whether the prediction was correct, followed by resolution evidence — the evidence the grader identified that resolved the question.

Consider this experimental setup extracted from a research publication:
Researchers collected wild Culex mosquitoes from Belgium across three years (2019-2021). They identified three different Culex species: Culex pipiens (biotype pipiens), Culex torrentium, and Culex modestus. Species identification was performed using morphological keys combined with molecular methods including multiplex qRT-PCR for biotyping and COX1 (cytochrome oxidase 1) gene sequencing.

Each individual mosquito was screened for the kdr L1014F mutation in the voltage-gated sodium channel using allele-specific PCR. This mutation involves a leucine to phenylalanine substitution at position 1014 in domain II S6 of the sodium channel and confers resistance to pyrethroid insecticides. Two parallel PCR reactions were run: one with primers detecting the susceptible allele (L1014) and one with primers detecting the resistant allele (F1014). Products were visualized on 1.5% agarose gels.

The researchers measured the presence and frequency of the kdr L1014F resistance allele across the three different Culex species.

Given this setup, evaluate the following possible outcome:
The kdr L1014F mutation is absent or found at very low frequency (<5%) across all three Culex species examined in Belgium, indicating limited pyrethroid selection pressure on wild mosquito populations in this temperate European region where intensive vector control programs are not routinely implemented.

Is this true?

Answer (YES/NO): NO